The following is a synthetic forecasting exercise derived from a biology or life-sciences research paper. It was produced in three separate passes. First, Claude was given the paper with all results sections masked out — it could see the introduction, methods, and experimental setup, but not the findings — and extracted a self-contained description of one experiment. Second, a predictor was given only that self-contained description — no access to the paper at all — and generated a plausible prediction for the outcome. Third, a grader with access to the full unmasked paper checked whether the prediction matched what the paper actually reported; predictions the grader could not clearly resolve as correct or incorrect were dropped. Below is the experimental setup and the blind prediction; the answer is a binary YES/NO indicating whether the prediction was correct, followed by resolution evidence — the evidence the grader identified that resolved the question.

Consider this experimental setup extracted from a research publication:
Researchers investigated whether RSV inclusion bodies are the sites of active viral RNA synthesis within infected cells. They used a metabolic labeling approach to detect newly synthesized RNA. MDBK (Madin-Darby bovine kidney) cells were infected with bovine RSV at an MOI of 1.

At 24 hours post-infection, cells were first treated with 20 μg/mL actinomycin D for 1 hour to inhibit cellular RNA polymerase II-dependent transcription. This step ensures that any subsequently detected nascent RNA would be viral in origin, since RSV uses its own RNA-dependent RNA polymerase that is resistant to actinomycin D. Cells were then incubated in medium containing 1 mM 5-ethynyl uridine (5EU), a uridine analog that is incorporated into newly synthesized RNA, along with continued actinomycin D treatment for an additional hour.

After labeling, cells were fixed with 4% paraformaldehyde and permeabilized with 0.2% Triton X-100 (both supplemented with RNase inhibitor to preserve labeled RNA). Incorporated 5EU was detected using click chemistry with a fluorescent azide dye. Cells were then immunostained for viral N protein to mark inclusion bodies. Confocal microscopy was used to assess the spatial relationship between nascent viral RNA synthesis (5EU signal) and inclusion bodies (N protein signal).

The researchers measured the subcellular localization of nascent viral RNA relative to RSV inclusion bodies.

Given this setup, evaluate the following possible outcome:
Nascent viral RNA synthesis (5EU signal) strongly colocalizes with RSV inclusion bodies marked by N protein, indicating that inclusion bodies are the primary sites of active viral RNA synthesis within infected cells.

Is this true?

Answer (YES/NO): YES